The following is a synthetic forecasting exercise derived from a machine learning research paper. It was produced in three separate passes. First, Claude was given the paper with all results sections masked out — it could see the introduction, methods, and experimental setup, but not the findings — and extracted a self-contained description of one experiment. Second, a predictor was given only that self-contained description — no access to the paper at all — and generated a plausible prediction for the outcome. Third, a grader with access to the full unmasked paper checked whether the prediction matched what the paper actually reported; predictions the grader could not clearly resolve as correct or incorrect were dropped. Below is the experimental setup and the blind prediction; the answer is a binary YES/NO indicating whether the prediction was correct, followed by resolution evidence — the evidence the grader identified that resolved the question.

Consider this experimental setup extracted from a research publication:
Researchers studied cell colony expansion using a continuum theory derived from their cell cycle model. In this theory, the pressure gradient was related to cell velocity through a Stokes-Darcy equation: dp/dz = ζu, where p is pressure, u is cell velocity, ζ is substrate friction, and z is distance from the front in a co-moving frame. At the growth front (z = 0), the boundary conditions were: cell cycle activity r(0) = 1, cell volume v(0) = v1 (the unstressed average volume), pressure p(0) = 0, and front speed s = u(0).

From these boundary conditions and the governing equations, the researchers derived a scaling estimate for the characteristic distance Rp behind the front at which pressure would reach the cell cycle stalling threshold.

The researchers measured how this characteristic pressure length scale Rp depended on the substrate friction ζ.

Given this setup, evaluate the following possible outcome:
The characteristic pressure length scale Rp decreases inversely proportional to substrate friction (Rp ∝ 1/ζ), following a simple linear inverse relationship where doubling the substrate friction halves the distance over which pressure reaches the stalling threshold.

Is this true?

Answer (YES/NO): NO